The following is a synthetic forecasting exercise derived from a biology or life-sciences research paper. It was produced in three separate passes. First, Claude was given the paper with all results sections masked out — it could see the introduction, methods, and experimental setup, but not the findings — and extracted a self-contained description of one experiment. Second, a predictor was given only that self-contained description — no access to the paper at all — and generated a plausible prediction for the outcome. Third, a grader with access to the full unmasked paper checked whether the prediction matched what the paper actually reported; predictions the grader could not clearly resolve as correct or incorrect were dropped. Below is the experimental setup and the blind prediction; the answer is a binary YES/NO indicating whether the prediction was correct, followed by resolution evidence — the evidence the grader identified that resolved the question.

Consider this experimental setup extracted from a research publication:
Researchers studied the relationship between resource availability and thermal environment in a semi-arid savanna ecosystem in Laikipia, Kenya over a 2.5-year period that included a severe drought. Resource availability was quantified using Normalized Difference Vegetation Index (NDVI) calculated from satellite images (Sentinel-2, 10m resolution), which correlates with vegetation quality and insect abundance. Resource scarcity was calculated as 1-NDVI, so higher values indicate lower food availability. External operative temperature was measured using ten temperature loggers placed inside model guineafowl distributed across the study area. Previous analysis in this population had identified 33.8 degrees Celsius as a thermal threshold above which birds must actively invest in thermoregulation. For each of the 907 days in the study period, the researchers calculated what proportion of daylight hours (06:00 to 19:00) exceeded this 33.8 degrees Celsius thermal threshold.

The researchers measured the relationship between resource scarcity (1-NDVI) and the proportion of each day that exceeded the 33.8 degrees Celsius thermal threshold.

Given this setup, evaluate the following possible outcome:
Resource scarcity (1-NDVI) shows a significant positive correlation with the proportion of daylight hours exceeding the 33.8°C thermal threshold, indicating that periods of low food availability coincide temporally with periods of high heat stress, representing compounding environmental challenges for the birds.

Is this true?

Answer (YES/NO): YES